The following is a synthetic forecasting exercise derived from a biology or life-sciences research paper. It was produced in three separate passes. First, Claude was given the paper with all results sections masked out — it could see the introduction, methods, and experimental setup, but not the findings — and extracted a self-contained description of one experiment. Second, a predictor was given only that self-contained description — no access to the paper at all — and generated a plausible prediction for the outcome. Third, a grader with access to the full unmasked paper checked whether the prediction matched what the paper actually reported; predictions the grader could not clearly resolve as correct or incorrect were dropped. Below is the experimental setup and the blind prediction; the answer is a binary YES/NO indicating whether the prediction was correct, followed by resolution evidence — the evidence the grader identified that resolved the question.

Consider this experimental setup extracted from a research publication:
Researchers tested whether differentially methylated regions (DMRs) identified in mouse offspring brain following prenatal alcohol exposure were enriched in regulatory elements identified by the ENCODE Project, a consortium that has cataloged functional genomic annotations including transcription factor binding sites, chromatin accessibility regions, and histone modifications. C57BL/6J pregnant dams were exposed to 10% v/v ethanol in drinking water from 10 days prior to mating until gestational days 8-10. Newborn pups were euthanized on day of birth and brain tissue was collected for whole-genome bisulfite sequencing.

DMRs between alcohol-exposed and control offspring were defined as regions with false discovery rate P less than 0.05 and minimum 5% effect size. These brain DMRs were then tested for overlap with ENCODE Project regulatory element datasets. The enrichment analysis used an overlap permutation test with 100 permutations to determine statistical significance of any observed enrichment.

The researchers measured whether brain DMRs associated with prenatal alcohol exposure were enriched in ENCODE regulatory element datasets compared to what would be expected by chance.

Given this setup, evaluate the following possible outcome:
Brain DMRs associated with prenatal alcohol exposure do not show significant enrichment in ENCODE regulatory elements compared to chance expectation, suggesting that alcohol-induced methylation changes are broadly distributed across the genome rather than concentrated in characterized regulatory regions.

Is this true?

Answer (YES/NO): NO